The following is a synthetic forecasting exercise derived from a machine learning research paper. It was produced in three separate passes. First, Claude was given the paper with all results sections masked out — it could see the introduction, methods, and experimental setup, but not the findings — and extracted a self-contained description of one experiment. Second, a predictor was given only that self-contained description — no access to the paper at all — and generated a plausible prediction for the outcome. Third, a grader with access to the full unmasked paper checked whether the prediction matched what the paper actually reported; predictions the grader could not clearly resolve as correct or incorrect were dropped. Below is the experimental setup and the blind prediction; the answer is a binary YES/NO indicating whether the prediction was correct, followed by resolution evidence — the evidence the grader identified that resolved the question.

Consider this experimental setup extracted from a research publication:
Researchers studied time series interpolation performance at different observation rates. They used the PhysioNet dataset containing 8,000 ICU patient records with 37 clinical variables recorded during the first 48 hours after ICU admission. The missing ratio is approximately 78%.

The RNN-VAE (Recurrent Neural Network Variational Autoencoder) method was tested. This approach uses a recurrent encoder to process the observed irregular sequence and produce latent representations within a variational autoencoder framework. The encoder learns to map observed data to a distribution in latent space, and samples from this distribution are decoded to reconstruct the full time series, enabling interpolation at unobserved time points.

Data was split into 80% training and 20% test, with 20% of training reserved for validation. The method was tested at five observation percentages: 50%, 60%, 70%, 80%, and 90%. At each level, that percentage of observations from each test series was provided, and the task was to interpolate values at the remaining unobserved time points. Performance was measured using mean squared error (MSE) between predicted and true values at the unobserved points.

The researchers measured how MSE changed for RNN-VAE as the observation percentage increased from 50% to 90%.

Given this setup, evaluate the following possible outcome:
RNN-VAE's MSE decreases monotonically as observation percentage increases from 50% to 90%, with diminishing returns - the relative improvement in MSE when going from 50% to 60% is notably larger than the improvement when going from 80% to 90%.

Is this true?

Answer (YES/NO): NO